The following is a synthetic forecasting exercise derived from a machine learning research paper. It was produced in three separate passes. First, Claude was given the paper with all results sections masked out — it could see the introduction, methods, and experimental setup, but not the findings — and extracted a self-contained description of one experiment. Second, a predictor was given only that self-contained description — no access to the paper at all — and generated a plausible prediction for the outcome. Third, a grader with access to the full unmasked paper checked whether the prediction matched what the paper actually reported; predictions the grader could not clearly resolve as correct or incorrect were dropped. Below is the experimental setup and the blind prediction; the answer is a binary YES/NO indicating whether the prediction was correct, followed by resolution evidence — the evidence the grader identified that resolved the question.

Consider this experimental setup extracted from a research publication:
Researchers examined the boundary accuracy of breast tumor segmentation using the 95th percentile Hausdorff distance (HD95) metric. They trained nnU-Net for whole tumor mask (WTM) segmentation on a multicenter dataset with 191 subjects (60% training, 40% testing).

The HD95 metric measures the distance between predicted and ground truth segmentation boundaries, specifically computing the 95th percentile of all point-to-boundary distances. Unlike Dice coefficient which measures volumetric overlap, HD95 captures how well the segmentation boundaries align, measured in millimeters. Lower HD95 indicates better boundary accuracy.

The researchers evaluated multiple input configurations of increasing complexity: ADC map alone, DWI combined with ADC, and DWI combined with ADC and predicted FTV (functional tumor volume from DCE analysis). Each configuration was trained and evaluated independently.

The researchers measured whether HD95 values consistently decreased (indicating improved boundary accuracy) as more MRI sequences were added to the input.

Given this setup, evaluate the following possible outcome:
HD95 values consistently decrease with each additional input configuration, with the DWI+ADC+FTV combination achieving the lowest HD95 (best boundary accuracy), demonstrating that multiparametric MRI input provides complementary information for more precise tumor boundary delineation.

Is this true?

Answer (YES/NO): YES